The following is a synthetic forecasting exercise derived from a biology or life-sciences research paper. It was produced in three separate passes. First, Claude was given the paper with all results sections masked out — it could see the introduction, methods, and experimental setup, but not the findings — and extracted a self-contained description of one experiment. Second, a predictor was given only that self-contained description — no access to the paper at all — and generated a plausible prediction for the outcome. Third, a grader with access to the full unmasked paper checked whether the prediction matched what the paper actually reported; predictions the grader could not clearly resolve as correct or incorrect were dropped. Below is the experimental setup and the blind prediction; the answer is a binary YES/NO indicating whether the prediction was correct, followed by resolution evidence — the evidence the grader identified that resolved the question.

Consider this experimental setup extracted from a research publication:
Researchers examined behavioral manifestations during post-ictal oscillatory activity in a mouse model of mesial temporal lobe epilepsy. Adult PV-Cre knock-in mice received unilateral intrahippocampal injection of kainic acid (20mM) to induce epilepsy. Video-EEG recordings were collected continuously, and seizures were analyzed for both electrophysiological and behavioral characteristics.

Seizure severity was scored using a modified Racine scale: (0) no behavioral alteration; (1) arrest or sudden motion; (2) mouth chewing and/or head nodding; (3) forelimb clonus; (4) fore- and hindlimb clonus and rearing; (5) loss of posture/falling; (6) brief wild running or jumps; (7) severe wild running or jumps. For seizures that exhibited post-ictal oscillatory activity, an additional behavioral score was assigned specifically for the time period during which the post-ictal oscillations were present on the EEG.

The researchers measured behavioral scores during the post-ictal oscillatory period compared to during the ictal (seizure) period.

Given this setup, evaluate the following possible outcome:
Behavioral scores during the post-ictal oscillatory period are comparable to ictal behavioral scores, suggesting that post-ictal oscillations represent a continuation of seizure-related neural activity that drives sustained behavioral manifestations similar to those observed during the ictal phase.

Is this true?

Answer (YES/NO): NO